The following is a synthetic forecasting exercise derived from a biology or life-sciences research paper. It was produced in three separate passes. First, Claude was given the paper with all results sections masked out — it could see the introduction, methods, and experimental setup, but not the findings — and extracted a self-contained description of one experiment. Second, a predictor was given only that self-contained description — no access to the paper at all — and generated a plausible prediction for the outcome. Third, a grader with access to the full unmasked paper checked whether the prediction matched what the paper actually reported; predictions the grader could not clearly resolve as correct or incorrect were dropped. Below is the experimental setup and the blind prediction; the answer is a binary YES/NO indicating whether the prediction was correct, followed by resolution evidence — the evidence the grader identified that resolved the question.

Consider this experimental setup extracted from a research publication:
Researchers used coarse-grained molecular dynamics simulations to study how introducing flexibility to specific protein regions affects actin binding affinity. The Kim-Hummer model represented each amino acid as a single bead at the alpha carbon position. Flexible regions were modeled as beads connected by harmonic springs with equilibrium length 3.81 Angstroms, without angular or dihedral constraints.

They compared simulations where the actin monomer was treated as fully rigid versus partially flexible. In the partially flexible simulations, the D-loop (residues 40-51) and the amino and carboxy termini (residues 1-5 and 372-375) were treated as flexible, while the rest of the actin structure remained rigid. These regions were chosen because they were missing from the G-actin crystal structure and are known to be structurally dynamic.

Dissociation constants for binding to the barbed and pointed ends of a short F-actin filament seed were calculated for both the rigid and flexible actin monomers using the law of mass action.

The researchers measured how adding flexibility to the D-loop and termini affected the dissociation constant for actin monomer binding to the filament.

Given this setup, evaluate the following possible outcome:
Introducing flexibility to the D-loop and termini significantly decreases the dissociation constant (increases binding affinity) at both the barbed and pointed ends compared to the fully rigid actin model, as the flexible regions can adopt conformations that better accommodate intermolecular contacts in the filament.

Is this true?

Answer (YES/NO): NO